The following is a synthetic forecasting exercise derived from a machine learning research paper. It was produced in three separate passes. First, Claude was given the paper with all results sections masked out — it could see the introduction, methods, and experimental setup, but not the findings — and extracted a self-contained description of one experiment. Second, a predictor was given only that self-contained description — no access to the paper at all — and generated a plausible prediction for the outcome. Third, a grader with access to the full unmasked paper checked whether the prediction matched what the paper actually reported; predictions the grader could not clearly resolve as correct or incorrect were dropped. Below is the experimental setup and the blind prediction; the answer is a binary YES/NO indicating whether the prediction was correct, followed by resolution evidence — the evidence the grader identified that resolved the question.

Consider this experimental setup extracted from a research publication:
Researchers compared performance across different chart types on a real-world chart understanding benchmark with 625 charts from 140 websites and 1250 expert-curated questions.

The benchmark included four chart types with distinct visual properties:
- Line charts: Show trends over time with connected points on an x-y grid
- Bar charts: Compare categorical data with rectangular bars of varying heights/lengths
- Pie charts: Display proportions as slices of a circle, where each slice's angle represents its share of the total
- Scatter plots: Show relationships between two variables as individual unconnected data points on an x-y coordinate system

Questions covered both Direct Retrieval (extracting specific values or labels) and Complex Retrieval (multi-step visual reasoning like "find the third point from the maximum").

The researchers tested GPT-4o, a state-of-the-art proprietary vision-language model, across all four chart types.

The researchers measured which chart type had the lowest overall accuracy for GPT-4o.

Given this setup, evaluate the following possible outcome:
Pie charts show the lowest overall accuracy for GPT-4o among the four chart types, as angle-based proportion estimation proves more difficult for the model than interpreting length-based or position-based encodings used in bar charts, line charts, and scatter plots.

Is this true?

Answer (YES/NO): NO